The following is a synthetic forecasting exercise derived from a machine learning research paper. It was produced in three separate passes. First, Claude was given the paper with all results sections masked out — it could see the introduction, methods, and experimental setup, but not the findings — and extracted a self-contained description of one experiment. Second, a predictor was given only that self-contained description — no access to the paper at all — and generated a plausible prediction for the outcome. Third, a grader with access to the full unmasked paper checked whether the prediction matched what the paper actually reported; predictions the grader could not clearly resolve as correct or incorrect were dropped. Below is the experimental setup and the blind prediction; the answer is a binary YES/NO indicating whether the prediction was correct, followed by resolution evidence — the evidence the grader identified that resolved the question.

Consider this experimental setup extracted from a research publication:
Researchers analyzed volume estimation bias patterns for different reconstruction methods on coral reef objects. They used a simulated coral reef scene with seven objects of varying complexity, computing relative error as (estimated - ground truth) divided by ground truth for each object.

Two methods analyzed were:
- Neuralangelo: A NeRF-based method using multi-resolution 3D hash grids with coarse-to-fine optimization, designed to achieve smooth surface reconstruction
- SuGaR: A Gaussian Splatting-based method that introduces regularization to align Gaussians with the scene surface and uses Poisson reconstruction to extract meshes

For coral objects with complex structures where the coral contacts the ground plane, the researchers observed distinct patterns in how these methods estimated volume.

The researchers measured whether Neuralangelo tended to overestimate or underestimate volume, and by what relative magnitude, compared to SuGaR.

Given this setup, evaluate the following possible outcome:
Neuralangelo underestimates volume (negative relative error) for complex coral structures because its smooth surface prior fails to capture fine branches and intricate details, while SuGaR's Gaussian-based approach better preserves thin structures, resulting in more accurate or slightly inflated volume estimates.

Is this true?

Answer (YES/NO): NO